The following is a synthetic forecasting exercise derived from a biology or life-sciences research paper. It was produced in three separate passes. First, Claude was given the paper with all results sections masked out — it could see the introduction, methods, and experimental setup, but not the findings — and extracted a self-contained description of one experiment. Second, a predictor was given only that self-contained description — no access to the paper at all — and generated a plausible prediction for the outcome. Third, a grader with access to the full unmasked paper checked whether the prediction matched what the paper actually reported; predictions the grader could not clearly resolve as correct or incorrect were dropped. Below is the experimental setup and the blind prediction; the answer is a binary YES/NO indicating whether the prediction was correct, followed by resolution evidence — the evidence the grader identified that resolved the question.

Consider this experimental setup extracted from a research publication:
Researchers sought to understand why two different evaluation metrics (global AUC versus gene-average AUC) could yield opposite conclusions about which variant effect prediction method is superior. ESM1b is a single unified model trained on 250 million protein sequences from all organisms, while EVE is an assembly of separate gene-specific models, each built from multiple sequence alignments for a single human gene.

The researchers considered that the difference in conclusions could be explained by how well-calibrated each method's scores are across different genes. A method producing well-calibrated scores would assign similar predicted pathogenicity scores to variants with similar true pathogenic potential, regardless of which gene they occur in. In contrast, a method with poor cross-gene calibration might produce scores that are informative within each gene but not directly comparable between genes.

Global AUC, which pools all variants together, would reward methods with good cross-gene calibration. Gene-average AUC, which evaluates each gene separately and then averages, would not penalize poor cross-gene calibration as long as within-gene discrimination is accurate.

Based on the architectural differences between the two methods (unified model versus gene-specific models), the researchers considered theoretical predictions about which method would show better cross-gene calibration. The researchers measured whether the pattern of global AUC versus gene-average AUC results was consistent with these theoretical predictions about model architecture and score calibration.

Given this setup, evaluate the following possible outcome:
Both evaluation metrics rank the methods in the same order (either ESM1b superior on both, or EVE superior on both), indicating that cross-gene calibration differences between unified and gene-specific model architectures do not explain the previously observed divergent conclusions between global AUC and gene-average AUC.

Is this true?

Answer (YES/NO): NO